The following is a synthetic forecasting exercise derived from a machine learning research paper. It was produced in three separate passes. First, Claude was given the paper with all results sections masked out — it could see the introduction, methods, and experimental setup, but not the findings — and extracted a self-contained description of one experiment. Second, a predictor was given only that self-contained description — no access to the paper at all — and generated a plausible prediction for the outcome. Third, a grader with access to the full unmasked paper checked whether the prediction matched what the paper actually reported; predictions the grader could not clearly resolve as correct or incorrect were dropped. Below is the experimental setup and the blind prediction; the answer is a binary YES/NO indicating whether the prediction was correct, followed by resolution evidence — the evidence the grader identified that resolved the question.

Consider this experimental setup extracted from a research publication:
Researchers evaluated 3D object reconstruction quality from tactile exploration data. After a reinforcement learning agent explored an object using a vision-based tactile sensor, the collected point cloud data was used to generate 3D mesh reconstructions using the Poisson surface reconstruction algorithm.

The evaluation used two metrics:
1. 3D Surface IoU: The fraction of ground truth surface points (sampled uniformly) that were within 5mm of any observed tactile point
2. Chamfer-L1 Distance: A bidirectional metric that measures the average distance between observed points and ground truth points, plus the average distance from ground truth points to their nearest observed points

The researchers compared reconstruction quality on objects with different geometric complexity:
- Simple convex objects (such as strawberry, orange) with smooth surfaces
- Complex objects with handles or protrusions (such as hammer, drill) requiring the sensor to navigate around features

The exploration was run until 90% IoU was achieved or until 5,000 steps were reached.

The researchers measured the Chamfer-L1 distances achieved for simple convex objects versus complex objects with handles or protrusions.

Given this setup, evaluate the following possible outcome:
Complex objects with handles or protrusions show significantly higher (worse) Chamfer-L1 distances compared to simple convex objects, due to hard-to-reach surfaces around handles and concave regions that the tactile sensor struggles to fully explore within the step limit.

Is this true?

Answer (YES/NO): NO